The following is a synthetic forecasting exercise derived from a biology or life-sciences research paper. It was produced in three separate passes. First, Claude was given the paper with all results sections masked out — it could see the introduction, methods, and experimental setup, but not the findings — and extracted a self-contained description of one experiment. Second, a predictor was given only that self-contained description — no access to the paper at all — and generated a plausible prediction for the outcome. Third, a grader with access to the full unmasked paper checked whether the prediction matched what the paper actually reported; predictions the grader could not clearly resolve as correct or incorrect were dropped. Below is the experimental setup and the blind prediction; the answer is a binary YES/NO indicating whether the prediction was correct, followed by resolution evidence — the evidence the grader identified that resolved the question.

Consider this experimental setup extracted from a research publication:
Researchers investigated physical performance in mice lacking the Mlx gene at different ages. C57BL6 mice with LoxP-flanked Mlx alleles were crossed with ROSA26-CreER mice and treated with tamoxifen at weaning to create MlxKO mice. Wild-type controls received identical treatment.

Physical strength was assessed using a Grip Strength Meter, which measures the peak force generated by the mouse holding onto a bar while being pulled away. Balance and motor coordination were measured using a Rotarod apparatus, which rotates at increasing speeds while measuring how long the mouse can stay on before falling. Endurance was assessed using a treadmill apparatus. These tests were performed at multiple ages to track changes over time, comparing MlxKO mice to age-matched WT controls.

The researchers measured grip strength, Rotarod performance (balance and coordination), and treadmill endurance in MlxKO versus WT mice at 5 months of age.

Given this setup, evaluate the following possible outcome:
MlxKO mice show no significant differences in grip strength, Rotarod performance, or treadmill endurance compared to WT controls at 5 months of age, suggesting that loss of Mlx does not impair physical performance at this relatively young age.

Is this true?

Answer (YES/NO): NO